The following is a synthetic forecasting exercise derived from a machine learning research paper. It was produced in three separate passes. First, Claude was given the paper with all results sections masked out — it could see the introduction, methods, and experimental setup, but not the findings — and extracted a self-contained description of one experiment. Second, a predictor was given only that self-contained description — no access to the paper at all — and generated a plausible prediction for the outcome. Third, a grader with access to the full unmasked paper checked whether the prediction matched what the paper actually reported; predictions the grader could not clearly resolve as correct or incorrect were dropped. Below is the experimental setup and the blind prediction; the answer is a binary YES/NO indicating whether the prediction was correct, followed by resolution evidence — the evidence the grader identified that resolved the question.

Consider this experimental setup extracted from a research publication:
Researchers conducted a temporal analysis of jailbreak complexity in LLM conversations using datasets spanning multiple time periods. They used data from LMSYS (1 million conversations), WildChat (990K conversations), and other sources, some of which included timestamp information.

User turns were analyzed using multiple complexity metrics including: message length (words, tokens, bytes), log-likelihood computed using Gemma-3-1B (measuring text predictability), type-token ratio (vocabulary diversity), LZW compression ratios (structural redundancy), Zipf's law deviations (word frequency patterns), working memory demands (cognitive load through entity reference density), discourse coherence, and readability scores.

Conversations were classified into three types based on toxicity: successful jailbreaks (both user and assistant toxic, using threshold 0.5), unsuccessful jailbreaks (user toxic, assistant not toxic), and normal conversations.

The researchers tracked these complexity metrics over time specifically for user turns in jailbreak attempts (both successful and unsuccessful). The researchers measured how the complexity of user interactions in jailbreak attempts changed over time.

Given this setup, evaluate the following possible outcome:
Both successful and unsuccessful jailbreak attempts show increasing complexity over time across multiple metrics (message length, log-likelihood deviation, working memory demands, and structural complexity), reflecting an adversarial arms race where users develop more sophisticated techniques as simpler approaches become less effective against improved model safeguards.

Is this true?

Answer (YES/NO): NO